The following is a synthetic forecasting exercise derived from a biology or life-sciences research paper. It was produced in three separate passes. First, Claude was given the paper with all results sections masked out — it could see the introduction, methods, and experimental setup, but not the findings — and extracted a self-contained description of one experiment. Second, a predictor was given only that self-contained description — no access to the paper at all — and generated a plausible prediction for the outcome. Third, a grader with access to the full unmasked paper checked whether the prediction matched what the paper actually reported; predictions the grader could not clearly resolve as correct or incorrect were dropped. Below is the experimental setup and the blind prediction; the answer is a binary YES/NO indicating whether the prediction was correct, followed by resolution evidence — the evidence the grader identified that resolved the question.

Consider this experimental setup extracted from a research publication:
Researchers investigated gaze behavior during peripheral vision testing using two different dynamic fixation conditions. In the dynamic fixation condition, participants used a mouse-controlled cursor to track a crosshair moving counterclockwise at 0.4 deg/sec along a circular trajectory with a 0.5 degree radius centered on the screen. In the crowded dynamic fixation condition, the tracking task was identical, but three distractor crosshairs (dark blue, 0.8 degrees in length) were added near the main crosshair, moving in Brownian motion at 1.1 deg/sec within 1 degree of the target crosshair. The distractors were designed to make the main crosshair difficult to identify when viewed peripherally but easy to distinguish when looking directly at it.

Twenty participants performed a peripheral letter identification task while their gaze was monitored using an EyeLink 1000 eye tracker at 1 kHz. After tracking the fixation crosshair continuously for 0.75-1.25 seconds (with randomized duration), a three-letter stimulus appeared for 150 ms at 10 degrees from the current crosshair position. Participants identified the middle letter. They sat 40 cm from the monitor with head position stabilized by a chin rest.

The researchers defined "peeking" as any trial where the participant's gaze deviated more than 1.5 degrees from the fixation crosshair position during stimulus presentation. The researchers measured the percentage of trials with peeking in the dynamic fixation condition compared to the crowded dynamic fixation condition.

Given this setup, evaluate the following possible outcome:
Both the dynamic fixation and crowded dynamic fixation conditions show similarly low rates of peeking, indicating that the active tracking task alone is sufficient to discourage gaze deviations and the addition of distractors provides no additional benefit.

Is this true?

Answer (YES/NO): NO